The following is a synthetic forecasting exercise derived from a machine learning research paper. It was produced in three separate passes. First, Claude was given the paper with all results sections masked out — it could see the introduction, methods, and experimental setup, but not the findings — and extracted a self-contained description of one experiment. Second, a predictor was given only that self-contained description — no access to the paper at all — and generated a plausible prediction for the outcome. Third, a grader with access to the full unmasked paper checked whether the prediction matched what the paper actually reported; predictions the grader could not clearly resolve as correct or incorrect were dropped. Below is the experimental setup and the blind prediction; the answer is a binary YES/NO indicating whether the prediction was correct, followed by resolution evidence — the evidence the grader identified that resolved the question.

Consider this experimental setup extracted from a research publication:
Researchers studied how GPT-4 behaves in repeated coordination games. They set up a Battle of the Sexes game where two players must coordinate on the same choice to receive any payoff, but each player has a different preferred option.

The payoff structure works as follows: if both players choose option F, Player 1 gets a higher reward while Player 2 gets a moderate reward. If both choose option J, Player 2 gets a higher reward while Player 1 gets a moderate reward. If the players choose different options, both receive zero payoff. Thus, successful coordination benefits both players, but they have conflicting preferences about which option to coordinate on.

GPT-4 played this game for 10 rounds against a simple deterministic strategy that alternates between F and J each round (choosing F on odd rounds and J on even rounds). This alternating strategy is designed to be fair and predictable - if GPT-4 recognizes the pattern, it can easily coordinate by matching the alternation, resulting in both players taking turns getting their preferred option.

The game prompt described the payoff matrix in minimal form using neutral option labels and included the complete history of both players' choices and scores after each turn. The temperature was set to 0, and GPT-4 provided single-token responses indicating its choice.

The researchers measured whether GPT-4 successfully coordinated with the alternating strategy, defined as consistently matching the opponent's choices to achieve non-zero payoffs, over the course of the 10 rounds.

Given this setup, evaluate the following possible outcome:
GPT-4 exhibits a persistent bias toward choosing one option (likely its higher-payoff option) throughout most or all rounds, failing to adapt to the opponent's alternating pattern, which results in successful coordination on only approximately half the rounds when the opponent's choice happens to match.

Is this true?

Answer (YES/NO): YES